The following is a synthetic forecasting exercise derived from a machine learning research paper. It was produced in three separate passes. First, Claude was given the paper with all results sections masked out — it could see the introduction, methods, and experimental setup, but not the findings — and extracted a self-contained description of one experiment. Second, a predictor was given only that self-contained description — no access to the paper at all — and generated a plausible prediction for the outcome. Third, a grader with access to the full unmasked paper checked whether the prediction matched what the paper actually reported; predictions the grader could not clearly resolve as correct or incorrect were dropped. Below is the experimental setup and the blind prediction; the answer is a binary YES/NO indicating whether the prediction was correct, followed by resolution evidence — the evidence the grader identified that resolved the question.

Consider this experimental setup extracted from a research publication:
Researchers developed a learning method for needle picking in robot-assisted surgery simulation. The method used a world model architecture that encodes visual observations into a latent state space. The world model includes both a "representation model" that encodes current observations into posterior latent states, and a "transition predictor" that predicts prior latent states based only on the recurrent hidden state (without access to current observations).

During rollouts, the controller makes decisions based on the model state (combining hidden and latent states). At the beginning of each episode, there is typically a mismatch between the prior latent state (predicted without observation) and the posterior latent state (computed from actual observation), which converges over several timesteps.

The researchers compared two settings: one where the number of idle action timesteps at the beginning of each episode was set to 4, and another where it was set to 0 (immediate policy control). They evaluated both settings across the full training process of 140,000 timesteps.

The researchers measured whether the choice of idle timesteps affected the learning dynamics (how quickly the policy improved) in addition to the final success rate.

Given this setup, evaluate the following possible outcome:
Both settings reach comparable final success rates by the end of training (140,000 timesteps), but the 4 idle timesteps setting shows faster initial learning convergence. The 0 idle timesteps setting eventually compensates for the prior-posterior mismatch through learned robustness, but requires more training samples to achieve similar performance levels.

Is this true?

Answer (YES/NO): NO